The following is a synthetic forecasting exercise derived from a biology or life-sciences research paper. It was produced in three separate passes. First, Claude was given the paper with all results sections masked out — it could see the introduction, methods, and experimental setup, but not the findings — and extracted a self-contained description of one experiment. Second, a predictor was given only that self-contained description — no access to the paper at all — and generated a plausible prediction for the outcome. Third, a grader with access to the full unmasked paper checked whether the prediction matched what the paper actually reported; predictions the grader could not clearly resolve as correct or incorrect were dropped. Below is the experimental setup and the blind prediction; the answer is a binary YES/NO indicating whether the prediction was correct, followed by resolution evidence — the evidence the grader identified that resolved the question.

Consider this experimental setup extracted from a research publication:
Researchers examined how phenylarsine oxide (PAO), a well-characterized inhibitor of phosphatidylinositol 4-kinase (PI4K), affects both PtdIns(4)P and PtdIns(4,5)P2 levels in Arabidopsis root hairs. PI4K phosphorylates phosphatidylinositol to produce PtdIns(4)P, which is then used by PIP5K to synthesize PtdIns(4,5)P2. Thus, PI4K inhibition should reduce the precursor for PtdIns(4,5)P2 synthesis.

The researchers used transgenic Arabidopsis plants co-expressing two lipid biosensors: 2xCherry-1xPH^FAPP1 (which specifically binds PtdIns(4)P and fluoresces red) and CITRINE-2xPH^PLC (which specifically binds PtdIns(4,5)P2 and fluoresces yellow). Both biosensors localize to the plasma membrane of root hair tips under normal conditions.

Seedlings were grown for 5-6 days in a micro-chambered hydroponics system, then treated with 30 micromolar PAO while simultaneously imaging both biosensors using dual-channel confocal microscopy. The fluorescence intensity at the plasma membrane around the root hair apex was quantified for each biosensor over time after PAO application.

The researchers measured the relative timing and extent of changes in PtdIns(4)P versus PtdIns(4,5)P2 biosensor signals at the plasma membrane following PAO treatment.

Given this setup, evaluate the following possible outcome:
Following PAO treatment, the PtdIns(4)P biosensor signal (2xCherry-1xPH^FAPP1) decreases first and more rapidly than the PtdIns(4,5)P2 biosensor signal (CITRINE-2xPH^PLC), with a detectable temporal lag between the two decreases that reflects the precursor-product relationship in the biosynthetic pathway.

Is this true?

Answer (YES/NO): NO